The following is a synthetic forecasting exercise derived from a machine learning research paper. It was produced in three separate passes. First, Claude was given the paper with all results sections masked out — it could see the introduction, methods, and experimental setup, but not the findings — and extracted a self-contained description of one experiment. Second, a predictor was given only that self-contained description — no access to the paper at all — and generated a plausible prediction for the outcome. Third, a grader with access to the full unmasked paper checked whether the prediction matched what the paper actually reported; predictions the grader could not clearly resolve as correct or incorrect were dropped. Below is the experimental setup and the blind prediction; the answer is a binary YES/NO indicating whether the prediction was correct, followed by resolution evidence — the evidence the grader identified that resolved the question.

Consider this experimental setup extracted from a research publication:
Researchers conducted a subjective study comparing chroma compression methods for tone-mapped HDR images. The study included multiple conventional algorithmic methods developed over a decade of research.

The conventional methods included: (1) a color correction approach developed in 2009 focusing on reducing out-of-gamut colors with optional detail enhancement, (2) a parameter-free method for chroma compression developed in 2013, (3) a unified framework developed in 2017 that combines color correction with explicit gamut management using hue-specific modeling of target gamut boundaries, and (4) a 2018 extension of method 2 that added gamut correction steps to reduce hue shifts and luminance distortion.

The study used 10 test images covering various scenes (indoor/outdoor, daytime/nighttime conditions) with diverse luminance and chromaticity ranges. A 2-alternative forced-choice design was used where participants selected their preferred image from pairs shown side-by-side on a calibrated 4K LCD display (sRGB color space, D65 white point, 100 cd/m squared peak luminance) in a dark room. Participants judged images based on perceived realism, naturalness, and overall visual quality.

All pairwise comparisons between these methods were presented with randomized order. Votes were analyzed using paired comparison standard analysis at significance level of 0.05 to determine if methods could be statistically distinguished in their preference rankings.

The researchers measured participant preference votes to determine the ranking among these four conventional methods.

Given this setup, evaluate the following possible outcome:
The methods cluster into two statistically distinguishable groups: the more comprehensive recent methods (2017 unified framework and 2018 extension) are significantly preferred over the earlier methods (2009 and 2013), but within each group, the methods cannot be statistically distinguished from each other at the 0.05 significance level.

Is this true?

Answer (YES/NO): NO